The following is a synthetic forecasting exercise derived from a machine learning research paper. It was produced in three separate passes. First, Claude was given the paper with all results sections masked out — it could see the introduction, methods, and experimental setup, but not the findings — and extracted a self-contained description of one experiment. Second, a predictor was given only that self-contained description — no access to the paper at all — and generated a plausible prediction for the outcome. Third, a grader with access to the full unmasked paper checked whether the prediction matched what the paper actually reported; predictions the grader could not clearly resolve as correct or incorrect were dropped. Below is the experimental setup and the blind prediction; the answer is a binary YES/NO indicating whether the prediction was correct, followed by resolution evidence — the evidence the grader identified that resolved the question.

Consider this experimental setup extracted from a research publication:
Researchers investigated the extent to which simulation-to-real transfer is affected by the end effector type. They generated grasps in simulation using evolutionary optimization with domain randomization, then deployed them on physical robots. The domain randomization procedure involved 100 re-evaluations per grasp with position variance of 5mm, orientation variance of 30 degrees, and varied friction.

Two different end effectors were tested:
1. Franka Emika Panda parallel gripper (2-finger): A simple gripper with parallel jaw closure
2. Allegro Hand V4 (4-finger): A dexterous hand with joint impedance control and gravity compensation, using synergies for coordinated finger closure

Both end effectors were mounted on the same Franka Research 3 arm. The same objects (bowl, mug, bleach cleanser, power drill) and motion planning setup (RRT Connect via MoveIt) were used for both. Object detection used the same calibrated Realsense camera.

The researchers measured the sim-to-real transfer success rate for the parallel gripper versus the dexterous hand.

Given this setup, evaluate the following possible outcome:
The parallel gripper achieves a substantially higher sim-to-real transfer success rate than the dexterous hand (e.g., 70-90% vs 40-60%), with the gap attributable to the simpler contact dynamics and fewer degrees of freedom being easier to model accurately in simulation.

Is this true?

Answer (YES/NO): NO